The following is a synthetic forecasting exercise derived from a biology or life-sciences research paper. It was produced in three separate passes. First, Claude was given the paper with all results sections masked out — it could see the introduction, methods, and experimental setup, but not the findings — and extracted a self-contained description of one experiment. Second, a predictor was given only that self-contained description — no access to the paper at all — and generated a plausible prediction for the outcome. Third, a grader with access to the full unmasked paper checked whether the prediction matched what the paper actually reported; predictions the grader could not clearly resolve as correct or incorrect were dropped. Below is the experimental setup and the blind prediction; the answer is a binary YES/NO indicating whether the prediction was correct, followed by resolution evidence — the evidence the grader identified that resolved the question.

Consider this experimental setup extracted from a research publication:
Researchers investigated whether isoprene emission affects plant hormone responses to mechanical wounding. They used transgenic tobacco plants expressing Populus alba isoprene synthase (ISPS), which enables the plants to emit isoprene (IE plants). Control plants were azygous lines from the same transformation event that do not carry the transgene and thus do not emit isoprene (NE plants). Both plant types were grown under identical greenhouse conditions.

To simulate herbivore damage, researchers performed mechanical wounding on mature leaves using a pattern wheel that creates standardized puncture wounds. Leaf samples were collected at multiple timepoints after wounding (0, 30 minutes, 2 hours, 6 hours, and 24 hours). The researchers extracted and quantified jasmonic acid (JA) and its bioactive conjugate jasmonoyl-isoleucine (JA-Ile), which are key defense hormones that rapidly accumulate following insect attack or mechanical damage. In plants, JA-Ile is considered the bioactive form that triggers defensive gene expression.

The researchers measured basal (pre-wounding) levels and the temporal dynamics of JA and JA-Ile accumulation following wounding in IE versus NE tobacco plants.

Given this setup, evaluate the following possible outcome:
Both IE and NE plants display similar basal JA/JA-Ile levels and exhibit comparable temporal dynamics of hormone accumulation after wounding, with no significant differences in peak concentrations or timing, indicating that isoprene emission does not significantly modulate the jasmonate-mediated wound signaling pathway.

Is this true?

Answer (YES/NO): NO